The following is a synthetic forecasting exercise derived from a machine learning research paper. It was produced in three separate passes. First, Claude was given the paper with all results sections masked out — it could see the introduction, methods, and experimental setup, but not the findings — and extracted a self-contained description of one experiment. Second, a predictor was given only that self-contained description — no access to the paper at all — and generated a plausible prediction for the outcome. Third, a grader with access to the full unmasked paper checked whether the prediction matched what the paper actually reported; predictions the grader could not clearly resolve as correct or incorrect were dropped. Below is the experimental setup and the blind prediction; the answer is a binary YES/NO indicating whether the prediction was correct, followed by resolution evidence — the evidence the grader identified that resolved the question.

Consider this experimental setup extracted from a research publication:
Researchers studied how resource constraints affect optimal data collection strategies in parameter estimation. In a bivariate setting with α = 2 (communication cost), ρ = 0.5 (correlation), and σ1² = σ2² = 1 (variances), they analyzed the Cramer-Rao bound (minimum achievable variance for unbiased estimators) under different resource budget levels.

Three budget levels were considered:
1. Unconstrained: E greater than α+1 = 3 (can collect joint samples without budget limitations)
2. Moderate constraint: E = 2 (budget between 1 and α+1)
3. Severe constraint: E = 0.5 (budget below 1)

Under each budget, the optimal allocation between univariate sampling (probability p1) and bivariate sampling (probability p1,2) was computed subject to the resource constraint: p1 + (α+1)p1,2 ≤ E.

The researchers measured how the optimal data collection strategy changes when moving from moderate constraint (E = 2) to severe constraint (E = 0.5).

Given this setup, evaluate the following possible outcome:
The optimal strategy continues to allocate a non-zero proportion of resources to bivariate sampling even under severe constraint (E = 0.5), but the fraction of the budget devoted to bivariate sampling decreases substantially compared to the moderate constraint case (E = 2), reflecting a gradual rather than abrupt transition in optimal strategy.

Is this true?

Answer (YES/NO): NO